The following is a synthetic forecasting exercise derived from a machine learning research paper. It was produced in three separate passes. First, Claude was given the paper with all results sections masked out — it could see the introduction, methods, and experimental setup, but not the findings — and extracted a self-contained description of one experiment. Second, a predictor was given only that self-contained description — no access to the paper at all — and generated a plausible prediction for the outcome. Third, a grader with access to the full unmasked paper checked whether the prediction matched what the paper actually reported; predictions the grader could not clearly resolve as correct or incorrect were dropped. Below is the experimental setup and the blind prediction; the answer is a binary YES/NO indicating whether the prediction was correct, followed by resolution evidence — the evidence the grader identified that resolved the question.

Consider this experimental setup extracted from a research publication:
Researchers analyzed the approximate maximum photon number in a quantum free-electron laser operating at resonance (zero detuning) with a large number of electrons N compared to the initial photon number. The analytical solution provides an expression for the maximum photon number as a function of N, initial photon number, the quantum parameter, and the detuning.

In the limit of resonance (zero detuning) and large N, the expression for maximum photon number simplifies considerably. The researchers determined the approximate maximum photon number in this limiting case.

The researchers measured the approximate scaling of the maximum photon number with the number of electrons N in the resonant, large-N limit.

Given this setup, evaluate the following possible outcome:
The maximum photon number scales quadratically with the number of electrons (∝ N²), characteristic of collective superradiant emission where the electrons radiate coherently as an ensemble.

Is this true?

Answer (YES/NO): NO